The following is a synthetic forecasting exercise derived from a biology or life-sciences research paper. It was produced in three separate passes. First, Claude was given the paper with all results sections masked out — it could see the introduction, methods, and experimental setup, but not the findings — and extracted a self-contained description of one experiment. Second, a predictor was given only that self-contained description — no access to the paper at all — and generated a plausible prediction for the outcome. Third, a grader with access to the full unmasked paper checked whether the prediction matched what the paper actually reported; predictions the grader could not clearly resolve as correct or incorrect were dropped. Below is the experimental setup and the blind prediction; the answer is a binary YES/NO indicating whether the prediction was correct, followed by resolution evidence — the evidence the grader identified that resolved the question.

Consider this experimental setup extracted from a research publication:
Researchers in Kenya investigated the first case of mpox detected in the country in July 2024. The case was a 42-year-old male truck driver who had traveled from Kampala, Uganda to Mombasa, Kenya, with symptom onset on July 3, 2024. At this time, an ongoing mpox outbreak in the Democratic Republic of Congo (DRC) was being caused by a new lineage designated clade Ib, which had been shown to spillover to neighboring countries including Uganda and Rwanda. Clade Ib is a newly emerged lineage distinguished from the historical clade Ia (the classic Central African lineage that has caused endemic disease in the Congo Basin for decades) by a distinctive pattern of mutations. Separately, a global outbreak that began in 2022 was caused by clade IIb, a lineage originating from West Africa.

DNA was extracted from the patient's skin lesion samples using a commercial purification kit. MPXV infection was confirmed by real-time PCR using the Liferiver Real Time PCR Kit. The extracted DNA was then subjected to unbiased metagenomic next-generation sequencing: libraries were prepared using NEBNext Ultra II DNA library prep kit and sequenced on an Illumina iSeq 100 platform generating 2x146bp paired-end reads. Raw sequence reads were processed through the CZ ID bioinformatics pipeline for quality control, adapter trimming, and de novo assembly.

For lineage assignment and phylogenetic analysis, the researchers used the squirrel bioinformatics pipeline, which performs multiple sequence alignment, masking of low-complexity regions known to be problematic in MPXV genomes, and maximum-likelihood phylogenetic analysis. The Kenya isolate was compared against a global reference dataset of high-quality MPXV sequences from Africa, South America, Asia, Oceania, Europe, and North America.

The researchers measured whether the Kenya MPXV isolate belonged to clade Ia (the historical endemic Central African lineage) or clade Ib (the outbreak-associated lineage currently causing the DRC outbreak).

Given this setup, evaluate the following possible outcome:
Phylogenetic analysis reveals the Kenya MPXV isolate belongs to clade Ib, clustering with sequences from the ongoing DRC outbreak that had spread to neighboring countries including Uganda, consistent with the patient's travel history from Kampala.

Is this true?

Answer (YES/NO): YES